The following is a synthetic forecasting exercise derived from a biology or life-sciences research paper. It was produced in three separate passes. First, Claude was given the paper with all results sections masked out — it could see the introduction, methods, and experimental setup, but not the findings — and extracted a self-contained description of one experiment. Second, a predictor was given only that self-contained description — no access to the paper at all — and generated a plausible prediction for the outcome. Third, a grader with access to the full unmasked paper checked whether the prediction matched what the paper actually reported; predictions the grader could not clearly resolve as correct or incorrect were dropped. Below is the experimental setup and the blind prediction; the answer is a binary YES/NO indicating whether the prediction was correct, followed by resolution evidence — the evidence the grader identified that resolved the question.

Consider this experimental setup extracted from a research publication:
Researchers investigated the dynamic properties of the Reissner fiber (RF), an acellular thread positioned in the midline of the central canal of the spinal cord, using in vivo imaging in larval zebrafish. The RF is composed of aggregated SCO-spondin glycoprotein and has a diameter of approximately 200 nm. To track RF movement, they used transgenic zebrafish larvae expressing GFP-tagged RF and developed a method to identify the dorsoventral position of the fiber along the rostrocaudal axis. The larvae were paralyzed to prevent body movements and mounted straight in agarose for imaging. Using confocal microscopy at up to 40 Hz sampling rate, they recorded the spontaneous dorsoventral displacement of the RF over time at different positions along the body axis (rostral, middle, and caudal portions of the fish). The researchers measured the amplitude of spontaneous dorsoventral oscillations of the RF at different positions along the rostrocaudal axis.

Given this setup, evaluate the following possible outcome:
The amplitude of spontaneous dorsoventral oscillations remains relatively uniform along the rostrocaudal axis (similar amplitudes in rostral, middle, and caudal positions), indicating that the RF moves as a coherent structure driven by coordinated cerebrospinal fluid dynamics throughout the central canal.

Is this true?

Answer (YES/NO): NO